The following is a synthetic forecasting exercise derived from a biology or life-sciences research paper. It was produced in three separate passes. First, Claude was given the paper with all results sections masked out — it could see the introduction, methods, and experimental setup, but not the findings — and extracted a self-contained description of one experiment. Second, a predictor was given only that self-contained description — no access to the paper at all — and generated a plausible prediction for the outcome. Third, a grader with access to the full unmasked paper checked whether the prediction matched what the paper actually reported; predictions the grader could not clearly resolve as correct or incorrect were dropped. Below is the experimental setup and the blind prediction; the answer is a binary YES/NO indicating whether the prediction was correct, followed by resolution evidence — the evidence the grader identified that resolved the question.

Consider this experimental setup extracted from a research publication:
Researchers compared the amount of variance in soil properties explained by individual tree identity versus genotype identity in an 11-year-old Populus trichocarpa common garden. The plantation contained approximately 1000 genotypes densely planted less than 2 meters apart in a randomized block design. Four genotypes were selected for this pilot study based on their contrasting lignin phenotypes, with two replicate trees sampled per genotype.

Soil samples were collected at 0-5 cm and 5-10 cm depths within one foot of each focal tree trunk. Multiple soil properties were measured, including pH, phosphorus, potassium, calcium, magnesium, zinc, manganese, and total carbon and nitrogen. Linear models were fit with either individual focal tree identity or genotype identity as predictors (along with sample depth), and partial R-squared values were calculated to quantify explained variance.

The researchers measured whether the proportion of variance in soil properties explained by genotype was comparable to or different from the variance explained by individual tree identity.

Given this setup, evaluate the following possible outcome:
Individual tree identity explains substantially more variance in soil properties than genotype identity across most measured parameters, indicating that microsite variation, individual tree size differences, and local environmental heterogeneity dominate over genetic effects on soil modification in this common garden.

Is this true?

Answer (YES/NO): NO